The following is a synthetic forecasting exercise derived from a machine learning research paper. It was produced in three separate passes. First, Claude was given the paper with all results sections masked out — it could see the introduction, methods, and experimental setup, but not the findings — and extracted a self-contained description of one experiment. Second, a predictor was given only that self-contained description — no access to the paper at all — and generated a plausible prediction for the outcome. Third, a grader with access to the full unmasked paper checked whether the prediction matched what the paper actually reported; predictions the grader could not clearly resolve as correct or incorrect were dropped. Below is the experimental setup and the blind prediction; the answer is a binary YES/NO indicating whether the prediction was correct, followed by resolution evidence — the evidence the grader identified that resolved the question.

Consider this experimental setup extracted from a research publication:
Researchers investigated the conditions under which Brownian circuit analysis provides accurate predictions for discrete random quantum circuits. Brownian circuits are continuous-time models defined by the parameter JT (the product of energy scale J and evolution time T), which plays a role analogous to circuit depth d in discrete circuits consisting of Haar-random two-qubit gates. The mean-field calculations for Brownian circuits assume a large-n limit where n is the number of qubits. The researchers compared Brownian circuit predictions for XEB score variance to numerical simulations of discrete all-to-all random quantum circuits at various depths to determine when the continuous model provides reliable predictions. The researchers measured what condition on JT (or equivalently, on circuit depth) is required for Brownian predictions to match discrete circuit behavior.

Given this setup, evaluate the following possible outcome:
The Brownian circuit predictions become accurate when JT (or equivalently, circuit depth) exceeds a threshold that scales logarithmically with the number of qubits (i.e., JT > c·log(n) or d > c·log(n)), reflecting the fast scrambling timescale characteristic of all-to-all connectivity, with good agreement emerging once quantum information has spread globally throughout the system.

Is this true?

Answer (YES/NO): NO